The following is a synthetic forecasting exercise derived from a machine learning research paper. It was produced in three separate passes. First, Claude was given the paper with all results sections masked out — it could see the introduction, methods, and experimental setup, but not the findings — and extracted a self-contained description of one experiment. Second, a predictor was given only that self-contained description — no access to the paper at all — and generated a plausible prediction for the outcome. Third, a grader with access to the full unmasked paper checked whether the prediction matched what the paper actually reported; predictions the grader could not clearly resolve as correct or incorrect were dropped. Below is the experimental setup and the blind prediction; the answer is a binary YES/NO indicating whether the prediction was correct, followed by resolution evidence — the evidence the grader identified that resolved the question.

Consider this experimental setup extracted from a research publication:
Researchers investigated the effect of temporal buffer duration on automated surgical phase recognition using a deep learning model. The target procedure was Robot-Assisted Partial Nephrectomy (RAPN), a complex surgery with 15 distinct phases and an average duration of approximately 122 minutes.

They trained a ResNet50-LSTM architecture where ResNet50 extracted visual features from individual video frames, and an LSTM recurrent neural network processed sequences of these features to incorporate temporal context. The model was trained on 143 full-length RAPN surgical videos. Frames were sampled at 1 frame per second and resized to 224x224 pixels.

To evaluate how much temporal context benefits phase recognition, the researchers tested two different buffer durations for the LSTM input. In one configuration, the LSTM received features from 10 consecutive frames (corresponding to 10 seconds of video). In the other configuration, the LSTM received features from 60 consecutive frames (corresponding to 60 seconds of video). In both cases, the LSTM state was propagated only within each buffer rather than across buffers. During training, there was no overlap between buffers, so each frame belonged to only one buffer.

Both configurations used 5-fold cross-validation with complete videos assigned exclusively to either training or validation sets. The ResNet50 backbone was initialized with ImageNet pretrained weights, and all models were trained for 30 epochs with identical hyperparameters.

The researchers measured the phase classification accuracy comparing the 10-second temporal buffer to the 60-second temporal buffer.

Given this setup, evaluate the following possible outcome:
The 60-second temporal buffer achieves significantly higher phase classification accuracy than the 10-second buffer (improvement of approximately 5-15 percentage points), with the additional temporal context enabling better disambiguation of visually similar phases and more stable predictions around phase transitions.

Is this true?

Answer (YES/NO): NO